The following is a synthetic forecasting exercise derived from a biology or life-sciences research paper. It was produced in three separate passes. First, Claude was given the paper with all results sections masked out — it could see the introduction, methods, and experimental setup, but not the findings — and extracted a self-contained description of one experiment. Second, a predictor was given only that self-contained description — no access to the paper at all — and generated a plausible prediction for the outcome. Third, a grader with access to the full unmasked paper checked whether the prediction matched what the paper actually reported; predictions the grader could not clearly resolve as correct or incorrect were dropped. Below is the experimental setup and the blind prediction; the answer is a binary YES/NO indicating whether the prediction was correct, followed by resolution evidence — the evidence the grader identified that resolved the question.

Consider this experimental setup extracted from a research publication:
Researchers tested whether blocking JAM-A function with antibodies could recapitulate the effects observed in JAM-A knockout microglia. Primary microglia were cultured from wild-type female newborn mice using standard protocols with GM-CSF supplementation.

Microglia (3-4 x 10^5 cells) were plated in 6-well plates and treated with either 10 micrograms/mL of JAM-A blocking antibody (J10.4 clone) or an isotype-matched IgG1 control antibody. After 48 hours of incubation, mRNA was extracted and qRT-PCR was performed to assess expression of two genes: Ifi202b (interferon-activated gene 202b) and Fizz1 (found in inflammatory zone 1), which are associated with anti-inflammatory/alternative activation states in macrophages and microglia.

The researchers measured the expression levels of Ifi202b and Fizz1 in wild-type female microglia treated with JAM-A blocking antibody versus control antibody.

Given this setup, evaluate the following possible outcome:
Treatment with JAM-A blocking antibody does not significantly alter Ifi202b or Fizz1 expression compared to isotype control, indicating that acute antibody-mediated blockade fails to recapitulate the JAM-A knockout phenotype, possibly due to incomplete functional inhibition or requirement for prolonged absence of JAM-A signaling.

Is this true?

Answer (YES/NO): NO